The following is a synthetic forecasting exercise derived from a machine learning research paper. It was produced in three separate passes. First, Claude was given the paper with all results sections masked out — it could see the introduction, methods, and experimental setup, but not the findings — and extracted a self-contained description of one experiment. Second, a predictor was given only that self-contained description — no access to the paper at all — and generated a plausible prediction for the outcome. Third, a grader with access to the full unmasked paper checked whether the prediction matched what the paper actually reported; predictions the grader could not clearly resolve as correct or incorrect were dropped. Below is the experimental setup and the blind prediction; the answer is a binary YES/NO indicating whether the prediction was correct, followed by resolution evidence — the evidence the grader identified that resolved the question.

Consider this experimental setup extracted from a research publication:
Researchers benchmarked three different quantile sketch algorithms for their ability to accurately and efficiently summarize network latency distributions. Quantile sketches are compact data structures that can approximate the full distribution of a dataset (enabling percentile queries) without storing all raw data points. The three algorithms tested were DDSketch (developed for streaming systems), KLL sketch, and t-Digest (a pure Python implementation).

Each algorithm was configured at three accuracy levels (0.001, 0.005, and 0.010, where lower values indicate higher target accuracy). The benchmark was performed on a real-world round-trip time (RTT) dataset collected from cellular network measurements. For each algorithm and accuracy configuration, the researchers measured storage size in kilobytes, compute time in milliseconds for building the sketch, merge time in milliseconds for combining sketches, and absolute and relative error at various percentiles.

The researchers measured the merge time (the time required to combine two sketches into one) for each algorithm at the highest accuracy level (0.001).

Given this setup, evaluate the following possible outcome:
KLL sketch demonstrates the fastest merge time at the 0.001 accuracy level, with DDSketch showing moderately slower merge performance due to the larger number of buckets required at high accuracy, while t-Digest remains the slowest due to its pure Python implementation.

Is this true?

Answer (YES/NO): NO